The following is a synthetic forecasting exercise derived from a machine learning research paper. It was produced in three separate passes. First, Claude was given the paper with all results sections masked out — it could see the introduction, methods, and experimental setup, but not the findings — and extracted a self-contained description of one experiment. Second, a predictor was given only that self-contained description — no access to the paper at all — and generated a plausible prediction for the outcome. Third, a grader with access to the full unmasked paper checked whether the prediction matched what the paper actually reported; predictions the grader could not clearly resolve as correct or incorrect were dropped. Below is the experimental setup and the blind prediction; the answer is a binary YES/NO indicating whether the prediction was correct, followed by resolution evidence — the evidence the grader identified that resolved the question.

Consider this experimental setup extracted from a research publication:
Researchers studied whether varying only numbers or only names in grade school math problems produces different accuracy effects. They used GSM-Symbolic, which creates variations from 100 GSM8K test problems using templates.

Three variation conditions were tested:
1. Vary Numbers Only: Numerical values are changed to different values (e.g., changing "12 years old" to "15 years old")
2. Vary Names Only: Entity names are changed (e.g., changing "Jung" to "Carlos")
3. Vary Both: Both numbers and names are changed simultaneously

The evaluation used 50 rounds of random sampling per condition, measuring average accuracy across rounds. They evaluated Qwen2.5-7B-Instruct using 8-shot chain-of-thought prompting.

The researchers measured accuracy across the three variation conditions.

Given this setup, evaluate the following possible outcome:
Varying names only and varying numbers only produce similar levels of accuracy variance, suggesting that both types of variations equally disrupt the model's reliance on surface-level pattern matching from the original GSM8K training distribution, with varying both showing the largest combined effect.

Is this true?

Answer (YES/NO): NO